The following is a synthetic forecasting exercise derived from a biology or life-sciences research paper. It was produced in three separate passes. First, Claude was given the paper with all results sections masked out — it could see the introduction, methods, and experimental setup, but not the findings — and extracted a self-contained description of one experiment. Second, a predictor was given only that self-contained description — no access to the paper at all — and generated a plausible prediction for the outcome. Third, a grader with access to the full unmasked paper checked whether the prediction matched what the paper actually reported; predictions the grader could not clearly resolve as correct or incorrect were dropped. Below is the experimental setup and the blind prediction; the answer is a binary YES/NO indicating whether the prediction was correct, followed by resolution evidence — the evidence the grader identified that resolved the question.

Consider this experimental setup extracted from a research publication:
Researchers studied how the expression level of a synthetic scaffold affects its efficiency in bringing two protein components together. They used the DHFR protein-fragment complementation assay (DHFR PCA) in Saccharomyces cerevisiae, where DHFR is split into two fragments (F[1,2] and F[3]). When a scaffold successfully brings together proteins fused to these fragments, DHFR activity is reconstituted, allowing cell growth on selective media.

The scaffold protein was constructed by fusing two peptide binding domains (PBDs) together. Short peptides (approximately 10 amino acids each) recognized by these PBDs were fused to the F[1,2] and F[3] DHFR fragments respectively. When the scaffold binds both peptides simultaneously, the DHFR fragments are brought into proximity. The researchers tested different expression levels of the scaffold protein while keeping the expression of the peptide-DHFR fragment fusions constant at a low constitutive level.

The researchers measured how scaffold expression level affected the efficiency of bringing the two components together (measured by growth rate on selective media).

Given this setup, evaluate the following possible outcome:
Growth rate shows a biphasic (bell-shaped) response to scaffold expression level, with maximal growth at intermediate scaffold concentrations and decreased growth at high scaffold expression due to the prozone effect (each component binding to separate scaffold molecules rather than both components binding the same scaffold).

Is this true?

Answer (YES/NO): NO